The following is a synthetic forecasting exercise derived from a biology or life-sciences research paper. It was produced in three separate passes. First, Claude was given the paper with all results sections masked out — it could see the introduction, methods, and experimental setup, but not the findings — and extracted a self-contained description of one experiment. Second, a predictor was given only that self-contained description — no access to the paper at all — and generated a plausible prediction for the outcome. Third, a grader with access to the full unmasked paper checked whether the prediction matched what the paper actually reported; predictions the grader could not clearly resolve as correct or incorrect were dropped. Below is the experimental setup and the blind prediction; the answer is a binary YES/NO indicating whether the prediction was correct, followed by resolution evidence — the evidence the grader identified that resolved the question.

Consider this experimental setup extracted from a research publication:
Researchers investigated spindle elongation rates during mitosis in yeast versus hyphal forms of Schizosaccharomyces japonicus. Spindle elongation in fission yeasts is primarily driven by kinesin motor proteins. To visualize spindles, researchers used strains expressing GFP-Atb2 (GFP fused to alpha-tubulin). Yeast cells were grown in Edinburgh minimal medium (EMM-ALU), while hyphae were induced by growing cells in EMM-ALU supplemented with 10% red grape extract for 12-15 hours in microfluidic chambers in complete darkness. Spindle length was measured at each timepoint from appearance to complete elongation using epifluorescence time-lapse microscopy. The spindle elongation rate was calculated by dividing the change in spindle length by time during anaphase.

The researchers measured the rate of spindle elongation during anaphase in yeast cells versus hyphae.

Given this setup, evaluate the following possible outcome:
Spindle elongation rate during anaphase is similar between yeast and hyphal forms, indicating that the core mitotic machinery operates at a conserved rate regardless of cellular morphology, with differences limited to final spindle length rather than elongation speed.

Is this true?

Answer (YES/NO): NO